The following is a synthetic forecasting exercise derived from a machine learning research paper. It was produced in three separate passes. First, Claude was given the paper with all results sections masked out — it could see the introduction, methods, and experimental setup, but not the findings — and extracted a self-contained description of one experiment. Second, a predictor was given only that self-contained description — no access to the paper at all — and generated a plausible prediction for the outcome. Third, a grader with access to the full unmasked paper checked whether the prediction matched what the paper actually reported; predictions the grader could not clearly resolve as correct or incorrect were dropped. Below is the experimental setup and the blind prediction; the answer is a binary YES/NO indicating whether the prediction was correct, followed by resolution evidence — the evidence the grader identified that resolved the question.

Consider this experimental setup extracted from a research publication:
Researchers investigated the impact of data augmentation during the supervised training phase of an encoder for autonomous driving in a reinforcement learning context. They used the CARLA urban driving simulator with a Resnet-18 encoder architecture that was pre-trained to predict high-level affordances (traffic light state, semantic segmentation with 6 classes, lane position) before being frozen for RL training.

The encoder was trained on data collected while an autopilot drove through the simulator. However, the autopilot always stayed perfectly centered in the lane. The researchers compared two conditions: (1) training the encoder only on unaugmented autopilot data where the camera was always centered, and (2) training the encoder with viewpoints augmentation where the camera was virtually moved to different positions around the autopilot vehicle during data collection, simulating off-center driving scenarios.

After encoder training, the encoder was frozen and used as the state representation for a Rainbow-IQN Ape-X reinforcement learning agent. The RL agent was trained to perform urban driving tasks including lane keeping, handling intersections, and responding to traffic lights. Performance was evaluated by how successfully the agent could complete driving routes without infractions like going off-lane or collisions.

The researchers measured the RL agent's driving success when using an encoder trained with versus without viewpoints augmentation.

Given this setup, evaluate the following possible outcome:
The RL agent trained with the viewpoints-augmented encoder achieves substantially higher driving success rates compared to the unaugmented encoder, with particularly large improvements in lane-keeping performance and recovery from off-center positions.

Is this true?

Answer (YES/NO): YES